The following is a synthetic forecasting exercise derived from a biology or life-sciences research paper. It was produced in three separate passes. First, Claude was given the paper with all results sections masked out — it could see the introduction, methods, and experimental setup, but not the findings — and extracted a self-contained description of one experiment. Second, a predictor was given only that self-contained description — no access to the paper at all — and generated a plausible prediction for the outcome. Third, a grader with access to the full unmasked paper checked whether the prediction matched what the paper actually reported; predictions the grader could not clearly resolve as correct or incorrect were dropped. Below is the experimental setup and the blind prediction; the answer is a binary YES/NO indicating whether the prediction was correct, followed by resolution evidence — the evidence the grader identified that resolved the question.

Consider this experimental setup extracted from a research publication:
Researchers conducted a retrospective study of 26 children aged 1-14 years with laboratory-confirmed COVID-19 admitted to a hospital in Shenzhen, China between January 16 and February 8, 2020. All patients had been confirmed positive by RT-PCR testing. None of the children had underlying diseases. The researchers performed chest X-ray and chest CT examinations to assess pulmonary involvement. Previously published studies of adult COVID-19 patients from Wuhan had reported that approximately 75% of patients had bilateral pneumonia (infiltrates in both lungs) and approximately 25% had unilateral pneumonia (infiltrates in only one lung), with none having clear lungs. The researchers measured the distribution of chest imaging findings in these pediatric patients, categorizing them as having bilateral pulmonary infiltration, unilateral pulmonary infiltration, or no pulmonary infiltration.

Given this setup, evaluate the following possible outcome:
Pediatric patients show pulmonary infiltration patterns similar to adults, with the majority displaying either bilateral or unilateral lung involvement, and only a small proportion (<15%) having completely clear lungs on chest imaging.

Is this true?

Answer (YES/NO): NO